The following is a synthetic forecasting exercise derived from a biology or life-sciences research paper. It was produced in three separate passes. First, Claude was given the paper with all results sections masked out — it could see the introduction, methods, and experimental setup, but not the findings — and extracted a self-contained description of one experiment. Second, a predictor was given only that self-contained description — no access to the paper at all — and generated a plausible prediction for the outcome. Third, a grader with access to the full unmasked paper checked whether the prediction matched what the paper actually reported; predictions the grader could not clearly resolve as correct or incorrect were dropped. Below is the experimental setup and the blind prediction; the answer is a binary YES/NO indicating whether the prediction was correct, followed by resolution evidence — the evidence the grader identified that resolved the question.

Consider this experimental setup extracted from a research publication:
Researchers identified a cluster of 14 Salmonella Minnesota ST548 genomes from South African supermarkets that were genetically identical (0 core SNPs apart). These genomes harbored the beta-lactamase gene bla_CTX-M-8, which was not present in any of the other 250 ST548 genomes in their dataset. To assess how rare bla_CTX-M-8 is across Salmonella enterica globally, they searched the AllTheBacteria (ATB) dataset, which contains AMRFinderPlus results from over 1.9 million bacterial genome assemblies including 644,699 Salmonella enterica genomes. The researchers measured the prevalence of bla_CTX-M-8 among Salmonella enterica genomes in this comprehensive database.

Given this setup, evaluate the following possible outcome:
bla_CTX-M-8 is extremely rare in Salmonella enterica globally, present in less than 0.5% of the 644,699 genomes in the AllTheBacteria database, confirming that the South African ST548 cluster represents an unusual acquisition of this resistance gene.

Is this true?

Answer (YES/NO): YES